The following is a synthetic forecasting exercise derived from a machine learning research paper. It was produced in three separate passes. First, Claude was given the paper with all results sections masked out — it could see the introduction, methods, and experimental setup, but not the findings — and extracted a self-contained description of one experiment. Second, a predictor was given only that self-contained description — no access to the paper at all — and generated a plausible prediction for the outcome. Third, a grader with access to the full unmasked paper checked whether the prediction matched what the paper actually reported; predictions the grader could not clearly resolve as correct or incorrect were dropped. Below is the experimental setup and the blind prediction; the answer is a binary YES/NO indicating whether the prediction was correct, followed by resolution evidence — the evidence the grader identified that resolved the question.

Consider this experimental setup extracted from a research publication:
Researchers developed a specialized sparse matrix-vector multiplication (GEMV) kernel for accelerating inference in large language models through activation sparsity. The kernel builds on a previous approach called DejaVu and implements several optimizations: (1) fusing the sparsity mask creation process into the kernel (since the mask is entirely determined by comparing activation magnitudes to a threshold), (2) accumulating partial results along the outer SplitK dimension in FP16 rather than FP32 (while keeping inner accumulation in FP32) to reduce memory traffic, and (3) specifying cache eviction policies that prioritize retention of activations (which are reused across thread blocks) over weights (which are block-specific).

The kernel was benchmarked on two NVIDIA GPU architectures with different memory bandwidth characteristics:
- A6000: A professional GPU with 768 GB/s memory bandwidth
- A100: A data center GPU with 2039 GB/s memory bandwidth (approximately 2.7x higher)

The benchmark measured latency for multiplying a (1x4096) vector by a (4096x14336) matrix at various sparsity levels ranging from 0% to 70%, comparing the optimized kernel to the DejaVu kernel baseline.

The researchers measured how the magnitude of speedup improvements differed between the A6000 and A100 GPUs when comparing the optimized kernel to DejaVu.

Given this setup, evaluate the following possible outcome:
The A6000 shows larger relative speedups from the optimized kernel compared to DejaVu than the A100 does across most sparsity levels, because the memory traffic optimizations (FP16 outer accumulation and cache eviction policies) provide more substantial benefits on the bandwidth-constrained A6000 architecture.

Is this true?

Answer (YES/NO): NO